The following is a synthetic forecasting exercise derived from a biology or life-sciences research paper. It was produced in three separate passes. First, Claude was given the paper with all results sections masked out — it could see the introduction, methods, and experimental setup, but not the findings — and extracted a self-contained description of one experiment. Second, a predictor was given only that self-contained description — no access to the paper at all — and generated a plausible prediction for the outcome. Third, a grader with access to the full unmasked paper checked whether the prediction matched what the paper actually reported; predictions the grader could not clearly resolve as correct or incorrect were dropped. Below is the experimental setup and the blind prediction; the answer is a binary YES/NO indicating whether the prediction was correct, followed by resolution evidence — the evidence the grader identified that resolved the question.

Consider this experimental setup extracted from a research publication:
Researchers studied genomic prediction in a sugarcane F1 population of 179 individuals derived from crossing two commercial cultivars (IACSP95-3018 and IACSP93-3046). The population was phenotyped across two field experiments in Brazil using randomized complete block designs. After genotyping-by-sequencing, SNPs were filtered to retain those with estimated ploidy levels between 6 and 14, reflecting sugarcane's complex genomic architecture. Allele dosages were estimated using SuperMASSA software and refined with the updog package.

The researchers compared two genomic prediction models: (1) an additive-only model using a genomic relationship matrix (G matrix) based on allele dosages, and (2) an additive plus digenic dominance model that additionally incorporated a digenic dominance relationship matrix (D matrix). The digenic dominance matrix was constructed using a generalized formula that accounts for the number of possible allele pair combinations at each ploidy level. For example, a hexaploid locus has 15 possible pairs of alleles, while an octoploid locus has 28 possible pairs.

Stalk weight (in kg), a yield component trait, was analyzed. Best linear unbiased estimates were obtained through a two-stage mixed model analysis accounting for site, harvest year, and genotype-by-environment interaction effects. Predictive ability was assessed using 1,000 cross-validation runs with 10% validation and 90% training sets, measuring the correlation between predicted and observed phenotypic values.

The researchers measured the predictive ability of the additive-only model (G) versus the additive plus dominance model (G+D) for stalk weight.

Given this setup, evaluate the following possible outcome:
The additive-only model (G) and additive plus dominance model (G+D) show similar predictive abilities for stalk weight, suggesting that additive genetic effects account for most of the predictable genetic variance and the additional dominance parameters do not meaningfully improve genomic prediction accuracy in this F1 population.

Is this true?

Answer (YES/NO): YES